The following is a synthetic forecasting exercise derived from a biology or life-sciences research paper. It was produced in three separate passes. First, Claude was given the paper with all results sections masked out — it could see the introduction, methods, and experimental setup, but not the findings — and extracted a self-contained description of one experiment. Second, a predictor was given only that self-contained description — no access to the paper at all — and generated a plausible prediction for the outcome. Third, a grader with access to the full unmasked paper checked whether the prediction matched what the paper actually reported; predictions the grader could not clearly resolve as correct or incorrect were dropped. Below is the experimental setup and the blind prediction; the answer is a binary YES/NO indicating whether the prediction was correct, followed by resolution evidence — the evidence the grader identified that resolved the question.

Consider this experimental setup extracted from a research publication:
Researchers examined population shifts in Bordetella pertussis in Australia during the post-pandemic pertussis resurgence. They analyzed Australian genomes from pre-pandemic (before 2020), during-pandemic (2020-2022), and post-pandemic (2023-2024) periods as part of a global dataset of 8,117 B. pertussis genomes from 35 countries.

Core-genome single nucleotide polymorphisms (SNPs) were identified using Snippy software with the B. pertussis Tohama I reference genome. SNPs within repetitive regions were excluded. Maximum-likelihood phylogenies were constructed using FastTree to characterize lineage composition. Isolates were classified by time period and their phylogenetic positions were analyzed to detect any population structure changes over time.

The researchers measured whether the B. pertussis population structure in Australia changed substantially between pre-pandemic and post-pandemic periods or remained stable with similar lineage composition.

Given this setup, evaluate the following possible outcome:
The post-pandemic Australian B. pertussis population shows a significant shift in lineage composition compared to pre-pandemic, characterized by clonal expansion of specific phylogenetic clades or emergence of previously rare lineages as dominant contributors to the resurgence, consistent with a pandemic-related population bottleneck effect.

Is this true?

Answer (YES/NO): NO